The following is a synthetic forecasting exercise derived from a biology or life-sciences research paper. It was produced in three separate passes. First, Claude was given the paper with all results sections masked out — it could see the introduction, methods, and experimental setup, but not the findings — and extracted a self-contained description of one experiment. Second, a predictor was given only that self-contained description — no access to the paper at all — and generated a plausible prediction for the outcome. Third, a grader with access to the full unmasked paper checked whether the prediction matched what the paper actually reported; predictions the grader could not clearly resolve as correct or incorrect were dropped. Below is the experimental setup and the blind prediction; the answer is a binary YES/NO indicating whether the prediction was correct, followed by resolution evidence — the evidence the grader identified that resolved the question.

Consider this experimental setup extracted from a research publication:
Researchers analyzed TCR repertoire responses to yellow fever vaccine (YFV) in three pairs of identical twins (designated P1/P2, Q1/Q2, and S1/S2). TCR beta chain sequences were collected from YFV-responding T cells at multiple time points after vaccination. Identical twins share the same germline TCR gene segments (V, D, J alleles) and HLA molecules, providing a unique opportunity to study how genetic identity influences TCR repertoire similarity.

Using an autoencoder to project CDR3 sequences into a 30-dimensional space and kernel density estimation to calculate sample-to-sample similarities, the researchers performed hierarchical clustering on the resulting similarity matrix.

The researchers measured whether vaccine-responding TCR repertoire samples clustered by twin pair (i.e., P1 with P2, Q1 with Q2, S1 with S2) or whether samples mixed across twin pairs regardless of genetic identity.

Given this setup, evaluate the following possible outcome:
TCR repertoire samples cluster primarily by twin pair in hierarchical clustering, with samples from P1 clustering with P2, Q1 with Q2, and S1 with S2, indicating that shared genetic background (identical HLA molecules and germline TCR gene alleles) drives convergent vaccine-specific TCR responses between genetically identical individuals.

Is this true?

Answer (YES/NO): NO